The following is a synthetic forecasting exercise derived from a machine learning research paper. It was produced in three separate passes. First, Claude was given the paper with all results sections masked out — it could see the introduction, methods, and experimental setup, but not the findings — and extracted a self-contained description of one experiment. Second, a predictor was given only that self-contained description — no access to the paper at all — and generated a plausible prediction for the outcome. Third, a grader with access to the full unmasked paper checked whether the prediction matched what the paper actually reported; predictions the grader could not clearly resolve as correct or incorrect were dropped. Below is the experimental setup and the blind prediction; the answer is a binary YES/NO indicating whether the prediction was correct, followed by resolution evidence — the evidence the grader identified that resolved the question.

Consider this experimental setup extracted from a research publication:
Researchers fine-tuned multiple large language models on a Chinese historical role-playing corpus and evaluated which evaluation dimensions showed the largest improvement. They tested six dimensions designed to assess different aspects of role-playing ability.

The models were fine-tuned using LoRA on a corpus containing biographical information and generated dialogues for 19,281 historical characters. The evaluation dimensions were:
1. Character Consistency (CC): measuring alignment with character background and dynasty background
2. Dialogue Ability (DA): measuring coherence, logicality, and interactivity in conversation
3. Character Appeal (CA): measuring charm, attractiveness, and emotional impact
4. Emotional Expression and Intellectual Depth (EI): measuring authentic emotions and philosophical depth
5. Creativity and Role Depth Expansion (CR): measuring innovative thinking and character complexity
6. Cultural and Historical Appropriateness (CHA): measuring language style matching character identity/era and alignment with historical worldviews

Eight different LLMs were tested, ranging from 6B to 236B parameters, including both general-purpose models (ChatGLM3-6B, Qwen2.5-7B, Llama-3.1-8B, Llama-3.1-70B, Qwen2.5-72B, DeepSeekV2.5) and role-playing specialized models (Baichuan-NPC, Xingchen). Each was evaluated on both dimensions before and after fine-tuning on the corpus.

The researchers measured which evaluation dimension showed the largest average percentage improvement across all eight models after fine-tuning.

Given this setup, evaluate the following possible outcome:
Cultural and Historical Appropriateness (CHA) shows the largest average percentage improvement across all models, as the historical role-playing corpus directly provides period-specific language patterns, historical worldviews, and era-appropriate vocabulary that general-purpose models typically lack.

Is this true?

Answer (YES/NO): NO